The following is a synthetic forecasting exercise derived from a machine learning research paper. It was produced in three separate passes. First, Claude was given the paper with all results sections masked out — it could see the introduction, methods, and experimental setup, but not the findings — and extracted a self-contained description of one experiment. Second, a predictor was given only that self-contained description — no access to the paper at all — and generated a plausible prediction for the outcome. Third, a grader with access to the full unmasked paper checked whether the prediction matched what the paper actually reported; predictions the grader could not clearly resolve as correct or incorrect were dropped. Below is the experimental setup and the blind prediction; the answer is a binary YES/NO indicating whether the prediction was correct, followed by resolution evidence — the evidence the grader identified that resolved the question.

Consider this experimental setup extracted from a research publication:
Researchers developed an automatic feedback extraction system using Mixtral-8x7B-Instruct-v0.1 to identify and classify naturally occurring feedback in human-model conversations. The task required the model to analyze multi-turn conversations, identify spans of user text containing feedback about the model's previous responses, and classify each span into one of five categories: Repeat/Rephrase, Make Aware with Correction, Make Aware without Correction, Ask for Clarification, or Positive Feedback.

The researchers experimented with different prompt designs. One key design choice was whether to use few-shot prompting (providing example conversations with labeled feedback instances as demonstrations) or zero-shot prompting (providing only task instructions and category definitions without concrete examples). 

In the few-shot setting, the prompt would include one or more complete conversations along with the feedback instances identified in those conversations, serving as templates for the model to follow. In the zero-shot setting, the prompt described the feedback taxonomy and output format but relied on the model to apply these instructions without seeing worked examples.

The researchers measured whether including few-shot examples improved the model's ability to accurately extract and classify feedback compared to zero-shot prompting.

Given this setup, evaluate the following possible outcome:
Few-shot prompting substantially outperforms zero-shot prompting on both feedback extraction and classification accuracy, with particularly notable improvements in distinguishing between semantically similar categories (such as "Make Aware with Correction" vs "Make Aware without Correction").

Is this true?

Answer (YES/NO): NO